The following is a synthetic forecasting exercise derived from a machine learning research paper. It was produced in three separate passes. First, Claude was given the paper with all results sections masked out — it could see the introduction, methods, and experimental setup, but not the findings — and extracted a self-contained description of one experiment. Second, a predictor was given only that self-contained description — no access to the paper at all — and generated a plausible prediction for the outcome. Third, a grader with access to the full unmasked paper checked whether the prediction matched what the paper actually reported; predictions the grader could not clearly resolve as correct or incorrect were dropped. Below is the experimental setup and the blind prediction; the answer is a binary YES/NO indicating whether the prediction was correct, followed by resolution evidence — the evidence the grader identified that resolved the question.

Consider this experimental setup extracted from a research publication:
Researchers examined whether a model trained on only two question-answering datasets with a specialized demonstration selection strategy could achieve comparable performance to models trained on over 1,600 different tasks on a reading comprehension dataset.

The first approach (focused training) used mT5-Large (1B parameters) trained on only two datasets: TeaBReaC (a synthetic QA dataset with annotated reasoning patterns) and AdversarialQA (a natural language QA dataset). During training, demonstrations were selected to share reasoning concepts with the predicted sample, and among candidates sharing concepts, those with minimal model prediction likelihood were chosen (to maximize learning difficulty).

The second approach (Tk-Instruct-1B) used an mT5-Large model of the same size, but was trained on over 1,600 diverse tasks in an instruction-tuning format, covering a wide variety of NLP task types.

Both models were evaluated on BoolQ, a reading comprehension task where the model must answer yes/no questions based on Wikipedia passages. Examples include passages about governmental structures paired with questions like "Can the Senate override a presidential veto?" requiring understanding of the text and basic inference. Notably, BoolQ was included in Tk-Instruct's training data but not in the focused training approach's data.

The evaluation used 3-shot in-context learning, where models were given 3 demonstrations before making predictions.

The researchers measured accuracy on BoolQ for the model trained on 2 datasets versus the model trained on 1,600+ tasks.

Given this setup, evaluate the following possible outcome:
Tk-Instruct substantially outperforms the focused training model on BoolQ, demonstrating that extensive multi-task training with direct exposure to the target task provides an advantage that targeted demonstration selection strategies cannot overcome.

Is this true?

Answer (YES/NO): NO